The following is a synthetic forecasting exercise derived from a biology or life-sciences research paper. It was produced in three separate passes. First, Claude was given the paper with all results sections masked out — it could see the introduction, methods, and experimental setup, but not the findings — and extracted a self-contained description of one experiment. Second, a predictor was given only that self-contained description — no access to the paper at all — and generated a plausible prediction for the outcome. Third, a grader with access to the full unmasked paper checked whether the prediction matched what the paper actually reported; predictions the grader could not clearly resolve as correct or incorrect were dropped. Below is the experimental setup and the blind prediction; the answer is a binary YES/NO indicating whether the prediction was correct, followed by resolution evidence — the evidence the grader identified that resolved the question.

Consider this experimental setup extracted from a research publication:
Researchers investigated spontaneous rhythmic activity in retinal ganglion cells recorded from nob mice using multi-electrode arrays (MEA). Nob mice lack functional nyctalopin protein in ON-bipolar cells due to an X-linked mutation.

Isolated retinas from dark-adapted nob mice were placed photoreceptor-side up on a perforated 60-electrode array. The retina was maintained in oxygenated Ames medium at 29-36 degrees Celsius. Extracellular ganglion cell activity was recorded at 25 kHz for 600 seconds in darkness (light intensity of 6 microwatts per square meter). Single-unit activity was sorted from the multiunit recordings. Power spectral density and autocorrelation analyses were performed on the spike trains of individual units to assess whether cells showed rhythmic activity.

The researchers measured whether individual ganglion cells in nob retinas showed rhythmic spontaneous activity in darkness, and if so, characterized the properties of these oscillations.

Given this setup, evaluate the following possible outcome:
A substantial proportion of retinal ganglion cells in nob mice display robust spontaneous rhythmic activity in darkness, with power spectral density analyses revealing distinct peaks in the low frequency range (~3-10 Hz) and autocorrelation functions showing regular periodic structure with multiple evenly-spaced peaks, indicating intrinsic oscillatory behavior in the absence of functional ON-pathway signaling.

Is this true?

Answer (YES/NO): YES